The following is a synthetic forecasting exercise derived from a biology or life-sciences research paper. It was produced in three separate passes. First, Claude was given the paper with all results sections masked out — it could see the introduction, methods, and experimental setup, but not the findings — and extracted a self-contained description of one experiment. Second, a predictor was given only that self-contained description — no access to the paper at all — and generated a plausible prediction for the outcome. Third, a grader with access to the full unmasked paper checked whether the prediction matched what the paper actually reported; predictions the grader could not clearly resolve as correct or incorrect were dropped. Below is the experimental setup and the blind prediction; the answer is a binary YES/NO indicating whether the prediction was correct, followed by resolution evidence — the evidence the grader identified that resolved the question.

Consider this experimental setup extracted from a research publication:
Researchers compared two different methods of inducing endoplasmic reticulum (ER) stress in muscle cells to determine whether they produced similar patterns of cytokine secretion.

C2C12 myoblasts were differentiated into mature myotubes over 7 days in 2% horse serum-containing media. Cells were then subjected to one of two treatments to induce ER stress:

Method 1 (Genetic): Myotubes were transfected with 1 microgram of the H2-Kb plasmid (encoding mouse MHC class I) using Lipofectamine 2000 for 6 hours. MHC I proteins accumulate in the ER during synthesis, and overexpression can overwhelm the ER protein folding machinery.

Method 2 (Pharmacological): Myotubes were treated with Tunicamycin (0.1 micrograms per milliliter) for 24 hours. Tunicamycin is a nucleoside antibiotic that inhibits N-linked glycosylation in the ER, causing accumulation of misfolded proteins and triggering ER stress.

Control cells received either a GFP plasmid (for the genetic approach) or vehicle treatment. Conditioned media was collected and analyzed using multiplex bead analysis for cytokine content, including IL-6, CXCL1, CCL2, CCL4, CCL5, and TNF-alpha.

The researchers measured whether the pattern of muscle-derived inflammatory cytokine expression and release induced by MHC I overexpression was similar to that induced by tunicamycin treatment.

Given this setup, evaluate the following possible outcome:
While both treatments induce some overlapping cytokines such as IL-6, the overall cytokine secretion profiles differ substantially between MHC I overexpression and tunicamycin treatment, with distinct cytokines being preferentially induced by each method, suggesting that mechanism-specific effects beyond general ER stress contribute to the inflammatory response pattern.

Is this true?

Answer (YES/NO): NO